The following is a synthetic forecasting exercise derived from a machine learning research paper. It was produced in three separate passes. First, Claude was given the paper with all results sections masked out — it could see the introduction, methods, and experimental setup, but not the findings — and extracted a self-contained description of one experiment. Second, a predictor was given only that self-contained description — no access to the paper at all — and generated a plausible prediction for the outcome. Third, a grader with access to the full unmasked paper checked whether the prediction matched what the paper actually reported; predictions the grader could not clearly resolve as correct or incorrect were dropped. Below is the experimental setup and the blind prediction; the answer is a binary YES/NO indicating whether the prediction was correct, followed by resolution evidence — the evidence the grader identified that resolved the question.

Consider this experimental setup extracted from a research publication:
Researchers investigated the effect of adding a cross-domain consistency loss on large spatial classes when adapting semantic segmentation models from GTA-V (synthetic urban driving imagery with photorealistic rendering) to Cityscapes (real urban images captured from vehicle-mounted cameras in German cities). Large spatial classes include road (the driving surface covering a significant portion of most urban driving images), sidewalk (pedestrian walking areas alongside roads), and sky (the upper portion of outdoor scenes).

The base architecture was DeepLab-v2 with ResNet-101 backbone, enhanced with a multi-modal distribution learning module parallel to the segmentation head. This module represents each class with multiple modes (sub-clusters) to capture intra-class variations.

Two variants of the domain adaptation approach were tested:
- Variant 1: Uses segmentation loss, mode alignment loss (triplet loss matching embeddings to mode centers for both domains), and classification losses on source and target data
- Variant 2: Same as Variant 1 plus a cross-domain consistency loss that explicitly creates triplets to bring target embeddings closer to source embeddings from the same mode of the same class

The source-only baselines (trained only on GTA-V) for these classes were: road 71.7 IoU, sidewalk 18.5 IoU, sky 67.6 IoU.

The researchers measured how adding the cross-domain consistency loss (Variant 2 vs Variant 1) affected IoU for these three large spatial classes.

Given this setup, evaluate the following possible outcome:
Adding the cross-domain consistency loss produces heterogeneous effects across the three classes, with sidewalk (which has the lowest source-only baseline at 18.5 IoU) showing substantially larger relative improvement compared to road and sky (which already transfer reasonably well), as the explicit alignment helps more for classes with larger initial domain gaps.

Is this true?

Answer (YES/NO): NO